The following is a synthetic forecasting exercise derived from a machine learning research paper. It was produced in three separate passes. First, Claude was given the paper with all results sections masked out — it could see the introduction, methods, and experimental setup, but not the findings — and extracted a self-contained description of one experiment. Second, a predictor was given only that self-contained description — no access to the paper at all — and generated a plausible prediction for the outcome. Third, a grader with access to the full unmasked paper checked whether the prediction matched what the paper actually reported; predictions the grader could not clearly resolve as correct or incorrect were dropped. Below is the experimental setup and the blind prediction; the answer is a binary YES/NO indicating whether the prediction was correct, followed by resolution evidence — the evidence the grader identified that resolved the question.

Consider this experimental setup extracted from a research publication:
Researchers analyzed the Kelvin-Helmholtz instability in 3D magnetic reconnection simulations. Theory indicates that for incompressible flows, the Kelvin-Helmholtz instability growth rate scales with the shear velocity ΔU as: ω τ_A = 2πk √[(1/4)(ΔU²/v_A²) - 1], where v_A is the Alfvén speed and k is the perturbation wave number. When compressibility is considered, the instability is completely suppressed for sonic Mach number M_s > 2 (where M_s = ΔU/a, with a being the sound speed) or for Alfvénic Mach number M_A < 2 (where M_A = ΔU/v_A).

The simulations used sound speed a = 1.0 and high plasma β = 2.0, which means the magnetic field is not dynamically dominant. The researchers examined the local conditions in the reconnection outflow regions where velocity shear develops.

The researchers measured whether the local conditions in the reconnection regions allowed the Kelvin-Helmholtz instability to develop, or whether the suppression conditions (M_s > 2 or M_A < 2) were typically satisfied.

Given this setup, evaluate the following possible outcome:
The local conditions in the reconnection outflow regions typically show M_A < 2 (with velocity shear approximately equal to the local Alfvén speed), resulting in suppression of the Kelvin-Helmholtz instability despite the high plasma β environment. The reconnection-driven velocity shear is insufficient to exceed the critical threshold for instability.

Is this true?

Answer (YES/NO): NO